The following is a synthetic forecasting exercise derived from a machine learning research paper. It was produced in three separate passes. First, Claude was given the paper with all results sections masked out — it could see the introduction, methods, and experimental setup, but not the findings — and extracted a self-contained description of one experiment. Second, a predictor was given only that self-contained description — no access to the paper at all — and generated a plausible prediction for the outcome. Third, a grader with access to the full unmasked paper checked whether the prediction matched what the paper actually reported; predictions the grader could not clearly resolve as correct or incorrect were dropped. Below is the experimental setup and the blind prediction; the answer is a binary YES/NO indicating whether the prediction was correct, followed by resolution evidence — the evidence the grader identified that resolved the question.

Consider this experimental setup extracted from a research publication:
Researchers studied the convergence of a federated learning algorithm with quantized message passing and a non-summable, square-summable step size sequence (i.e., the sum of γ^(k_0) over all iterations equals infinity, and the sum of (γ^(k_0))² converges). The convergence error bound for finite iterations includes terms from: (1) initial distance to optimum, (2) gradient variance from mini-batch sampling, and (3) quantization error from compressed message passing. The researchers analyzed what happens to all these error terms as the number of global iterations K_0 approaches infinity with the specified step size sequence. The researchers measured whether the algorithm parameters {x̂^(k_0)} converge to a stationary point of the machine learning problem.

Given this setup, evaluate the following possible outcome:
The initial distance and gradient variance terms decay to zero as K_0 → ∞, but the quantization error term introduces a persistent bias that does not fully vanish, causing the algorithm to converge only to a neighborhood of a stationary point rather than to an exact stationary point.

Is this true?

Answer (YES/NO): NO